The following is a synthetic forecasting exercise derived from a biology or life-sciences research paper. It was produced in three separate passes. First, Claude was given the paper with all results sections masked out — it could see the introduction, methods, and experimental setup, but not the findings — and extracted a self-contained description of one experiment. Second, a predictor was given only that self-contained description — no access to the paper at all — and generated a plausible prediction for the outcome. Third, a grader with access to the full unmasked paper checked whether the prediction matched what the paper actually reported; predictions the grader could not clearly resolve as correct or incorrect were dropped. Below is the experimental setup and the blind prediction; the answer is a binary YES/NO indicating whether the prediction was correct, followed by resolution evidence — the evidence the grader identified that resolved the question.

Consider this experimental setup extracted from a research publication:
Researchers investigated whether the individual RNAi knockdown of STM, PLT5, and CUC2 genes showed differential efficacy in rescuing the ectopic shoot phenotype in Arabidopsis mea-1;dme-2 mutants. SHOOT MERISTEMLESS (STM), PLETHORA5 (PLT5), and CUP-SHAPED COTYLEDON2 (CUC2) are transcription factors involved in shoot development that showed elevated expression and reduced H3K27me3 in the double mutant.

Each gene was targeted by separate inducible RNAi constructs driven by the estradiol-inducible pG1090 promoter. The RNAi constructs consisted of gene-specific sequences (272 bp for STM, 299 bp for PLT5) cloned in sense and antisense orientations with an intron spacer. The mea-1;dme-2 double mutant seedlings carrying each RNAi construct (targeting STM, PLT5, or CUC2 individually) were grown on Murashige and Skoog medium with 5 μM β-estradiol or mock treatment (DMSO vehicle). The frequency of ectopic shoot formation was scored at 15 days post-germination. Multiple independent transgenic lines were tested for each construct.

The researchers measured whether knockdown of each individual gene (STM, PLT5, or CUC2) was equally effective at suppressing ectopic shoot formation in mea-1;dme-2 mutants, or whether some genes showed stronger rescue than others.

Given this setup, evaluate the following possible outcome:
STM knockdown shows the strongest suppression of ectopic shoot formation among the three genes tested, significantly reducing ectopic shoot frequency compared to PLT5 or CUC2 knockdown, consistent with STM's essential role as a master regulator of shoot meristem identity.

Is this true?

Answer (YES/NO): NO